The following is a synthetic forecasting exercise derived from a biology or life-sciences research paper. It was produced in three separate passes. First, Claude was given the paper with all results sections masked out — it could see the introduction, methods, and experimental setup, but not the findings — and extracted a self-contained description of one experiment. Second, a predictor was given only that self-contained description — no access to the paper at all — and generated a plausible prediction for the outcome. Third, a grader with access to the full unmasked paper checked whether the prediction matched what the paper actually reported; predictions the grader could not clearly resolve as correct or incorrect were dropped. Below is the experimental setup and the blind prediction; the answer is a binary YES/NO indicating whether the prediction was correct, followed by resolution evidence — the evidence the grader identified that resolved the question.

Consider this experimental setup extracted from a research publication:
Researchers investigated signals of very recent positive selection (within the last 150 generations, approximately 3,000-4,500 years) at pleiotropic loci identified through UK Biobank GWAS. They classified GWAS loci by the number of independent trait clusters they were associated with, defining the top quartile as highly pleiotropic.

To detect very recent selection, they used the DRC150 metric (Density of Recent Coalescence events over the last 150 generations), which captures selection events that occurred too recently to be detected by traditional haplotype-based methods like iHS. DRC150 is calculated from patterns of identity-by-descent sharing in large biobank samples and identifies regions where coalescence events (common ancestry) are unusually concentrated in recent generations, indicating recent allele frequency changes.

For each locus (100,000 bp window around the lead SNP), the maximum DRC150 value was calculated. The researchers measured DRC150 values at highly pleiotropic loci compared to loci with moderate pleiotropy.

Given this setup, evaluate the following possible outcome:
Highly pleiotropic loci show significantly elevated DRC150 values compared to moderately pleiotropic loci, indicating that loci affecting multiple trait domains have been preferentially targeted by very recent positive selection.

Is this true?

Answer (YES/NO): YES